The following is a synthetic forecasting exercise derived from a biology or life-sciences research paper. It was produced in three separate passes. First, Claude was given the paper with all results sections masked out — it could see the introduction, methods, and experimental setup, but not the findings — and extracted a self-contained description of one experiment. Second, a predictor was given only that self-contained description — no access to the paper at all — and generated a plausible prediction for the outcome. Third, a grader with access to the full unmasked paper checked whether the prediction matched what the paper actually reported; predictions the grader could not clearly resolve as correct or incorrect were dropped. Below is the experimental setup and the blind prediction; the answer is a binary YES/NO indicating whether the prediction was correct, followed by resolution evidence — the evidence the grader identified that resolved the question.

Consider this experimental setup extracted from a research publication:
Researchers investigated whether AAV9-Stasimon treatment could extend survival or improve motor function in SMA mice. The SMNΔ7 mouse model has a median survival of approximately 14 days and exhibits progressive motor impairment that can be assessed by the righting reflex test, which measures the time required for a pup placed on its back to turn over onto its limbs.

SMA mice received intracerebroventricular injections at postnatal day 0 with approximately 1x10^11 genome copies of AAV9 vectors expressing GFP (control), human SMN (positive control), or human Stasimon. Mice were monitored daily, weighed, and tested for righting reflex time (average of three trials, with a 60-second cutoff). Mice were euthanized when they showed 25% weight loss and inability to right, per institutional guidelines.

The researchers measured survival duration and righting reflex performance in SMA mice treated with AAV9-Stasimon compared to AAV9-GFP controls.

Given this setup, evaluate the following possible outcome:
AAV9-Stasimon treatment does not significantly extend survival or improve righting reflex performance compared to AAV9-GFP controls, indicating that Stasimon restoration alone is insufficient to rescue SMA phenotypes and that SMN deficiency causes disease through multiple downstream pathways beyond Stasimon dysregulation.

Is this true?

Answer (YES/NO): NO